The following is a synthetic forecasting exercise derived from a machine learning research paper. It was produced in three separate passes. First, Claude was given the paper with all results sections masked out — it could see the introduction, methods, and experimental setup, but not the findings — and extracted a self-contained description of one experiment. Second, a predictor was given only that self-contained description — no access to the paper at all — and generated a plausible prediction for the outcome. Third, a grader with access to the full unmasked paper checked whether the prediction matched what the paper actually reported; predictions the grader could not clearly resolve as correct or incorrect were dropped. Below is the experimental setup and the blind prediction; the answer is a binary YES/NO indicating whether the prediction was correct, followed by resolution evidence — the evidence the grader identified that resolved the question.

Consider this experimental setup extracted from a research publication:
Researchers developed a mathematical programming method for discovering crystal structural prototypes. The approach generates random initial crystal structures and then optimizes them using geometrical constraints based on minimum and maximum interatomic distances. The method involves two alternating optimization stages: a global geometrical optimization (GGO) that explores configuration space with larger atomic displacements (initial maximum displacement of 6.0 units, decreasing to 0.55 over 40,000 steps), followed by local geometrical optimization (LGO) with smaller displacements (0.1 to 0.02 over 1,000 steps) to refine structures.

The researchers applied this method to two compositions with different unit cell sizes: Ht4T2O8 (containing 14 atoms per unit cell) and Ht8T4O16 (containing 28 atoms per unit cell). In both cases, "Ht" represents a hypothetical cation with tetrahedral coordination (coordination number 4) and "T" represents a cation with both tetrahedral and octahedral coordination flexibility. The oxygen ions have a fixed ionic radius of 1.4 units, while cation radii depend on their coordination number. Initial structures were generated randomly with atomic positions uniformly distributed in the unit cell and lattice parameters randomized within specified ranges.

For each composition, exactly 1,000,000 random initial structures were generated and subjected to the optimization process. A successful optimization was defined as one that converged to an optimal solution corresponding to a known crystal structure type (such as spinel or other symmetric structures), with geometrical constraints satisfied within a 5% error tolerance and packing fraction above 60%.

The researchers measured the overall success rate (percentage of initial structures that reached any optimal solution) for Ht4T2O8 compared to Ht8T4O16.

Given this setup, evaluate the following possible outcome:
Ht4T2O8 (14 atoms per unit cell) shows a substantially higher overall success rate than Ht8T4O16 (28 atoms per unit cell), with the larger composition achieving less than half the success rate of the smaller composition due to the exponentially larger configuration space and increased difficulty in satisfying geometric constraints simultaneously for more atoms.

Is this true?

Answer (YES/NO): YES